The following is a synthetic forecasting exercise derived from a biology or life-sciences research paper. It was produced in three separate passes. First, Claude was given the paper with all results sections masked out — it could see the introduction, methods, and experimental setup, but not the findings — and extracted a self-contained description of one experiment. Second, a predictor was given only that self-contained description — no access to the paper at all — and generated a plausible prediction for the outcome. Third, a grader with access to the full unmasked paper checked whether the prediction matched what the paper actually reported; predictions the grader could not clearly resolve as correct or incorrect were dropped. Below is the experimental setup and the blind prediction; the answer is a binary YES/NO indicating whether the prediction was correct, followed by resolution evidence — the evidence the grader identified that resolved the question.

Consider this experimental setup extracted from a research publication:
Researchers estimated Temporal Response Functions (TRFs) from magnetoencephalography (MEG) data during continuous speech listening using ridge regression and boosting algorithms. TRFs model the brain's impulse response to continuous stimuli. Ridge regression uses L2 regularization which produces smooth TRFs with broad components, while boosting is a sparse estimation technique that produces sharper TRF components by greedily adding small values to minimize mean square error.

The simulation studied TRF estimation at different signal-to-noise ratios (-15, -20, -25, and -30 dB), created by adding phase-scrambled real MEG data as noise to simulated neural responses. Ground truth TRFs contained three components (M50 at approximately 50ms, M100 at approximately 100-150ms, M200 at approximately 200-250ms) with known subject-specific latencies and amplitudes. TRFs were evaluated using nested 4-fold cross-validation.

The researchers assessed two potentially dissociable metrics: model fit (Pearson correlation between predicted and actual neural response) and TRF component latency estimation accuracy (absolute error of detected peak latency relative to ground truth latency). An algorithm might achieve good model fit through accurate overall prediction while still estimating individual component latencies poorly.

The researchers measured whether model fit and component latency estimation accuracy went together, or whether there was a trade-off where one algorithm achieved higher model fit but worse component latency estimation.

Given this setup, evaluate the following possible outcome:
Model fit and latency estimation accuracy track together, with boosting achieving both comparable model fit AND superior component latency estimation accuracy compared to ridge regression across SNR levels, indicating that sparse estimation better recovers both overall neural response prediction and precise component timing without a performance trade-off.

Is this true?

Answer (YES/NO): NO